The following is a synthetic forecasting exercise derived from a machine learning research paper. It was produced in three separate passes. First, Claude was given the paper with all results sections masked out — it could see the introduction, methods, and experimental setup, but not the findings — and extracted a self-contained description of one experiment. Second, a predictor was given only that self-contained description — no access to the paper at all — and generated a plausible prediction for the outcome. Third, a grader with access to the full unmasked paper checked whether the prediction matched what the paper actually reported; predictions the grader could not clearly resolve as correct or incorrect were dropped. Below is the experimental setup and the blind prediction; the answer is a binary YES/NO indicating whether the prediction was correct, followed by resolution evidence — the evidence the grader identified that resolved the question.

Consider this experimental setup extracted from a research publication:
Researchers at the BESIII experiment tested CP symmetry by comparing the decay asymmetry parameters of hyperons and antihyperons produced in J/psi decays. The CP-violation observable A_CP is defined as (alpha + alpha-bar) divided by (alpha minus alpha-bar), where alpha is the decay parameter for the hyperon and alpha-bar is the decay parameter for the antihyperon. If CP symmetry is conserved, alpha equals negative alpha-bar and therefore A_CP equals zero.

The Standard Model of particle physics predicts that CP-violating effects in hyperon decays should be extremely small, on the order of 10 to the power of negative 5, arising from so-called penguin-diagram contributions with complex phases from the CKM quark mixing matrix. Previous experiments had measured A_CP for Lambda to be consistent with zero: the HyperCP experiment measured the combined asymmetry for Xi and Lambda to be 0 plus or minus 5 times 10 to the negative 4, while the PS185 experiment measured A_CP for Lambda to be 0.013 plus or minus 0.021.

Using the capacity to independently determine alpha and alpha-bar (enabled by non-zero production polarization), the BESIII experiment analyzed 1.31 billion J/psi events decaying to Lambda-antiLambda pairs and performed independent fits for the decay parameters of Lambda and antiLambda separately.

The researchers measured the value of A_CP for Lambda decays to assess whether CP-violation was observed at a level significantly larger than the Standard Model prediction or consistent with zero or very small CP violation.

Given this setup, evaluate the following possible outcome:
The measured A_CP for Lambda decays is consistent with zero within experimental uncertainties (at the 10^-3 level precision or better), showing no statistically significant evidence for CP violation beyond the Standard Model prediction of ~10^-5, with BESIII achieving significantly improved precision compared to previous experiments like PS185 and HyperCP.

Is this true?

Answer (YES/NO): YES